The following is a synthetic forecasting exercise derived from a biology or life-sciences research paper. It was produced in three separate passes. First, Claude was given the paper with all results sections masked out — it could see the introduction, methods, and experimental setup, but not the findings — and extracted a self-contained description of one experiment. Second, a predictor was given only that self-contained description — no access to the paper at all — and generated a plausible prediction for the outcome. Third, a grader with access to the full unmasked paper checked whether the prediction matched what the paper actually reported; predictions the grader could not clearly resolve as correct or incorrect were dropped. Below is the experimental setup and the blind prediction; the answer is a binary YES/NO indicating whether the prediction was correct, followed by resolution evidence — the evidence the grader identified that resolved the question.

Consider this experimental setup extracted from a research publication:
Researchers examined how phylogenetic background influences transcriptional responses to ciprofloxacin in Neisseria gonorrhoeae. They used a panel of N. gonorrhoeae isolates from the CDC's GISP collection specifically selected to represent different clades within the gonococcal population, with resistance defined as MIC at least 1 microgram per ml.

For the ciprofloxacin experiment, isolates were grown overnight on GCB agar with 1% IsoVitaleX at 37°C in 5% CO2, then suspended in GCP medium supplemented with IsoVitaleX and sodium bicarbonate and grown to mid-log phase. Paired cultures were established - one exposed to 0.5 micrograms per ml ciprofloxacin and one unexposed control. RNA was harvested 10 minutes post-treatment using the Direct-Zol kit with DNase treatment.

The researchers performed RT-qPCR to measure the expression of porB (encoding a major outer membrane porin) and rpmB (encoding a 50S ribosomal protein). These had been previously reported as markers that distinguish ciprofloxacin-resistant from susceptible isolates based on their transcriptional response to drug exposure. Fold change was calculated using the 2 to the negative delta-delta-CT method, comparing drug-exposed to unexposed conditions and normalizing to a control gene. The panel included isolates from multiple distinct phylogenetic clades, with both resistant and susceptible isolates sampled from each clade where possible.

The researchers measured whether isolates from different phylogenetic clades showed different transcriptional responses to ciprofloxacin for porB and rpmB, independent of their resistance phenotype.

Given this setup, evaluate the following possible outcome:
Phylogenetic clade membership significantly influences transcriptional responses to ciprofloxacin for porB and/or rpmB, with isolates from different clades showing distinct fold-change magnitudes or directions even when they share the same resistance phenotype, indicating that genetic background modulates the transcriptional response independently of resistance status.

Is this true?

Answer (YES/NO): YES